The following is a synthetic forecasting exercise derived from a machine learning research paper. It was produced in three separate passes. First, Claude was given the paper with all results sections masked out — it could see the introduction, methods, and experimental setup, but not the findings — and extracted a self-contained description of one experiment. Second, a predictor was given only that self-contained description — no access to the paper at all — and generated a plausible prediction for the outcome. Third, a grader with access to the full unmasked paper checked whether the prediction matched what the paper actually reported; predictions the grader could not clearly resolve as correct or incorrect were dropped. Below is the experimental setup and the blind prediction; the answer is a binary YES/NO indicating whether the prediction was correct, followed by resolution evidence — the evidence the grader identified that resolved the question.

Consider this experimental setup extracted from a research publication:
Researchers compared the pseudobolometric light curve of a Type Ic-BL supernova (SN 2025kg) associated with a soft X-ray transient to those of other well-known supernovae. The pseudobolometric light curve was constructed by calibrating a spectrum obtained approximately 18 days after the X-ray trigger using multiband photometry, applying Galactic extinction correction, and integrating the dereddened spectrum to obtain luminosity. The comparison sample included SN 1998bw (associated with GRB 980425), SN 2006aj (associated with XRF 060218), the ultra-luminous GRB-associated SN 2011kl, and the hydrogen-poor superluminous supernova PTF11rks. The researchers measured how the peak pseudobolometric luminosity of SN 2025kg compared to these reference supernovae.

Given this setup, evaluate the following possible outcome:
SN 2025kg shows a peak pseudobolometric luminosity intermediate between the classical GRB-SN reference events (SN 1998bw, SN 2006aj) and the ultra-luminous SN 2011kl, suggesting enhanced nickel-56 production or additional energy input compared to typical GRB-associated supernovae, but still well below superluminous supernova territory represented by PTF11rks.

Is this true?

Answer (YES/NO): YES